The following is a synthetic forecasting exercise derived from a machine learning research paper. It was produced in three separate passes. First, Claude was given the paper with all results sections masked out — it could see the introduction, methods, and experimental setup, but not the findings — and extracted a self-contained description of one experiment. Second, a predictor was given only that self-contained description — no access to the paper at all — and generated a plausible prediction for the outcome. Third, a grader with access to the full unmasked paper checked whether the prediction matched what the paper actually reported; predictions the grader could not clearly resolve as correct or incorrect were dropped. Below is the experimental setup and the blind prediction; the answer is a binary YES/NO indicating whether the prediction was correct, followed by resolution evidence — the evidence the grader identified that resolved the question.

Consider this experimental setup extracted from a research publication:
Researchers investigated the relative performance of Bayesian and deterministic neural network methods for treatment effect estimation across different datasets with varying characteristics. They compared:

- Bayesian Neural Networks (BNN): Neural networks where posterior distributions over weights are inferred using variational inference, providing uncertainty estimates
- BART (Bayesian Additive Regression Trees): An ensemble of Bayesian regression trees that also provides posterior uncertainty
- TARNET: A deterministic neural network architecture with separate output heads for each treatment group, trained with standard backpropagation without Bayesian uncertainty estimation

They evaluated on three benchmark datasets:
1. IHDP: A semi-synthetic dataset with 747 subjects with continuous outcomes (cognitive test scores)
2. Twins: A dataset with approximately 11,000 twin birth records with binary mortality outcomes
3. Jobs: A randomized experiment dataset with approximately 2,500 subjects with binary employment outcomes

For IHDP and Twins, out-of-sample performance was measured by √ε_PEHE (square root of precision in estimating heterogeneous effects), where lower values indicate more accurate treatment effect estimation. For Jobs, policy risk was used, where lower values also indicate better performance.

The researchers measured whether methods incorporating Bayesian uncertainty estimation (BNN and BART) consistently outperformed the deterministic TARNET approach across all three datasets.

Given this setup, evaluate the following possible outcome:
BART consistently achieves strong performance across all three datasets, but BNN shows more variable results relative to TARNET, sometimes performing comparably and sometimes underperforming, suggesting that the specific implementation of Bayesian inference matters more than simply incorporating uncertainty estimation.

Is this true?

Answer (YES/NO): NO